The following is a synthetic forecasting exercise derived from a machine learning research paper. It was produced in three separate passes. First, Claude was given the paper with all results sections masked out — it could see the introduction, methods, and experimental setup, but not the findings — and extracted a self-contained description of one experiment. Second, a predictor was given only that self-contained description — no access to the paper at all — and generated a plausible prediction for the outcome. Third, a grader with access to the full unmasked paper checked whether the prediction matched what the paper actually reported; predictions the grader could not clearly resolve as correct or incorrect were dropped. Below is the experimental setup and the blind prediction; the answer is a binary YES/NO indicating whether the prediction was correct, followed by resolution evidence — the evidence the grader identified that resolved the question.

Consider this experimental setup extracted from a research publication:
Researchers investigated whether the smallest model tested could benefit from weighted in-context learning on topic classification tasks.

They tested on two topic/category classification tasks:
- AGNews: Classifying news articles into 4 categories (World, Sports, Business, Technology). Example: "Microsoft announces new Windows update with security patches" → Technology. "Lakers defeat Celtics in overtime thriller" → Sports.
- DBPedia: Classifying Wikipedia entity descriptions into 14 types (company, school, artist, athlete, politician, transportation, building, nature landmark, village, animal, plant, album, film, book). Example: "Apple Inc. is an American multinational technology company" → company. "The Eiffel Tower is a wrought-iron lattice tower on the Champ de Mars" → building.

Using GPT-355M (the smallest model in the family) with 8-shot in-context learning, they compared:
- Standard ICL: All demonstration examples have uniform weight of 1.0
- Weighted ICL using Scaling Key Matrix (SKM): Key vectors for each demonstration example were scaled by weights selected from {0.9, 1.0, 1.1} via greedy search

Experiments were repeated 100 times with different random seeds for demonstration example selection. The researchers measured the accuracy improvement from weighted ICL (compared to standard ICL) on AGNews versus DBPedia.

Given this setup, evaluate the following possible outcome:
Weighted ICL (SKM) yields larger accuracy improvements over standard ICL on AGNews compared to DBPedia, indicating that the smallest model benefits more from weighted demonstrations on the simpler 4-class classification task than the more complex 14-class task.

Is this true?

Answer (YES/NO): YES